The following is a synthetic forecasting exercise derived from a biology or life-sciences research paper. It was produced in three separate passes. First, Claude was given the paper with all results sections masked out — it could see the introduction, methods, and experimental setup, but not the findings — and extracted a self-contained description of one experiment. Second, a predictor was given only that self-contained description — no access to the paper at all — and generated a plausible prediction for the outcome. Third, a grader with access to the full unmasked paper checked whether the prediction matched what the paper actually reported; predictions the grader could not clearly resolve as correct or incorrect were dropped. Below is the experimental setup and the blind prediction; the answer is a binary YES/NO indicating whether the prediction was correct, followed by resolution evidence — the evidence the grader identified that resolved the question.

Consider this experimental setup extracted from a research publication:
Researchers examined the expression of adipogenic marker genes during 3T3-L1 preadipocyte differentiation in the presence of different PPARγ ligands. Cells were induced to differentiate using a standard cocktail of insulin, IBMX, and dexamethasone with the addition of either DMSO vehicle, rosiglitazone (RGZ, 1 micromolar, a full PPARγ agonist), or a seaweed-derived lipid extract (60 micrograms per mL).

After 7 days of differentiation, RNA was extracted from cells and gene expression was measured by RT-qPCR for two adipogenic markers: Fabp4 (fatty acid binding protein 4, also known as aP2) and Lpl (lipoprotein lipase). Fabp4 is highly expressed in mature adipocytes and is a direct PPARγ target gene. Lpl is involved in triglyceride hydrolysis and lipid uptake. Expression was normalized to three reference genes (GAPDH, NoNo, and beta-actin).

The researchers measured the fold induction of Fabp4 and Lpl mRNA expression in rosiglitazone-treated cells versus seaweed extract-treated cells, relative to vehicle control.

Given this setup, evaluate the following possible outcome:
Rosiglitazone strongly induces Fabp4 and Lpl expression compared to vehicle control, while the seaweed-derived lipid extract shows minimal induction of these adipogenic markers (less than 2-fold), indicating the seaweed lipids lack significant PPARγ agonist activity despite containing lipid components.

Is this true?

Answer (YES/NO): NO